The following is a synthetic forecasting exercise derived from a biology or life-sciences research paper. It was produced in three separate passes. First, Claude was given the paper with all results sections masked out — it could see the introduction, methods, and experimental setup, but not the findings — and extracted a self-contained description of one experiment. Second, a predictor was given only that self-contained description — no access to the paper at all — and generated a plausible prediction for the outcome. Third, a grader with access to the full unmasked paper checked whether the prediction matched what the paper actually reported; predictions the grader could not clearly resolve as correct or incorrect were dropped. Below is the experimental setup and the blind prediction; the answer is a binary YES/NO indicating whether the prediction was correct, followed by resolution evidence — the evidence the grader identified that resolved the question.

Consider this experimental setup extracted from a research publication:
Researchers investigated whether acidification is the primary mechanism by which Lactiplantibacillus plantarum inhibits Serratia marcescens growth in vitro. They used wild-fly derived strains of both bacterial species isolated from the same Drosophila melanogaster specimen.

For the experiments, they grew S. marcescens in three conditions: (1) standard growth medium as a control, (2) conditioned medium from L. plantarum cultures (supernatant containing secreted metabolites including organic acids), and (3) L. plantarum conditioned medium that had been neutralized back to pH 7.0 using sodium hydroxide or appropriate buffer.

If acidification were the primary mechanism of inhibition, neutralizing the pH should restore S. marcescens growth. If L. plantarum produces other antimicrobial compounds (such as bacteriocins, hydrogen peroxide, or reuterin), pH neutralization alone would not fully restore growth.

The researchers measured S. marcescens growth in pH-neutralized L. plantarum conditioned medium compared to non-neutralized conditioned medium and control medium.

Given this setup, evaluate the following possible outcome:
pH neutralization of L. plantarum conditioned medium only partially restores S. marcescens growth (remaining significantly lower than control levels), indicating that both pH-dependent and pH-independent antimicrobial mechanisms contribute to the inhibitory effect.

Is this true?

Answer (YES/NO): NO